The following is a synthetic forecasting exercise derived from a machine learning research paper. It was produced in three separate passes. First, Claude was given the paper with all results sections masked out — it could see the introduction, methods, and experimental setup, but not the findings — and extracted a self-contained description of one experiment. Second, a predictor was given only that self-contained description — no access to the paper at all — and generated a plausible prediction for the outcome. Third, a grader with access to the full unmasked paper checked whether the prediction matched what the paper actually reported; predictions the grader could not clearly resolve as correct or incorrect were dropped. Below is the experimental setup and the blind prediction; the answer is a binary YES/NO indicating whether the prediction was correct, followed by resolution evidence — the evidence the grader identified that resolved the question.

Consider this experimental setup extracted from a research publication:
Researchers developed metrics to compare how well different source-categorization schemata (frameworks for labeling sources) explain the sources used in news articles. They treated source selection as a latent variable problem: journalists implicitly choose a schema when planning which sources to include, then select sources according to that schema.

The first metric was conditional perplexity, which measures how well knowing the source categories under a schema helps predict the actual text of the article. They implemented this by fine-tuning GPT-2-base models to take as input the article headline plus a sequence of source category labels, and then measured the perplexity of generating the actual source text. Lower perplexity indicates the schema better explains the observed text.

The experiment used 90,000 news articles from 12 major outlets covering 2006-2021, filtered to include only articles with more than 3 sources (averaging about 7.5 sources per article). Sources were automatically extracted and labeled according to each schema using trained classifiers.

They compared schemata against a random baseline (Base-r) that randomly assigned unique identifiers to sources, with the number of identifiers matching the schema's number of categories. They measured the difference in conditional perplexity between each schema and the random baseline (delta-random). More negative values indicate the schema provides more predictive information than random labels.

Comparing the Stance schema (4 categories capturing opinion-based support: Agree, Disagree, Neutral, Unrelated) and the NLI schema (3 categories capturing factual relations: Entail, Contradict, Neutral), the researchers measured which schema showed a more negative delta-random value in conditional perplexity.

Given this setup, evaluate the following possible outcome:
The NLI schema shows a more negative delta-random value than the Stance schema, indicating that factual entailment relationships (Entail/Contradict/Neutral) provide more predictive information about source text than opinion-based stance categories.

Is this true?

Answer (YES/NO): NO